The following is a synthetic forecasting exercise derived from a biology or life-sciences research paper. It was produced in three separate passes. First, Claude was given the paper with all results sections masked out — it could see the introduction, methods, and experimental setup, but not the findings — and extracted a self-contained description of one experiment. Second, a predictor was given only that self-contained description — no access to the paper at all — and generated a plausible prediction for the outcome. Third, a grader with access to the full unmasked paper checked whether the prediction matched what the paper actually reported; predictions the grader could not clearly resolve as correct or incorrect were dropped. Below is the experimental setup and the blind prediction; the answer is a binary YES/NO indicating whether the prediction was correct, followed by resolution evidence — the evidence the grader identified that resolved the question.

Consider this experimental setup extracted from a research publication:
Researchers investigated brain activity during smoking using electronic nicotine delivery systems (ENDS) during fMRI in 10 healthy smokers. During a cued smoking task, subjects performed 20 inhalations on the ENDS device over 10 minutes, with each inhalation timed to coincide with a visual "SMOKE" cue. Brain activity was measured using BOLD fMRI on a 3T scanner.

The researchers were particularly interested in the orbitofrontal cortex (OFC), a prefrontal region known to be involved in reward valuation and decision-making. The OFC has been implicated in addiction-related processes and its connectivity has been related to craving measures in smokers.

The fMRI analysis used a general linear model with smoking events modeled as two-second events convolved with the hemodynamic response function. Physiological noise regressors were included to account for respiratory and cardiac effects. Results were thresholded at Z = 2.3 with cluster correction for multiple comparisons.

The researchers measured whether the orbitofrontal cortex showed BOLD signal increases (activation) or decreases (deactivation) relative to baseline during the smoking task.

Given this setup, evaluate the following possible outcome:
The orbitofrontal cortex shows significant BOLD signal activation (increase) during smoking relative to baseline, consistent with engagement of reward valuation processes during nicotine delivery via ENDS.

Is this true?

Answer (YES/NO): NO